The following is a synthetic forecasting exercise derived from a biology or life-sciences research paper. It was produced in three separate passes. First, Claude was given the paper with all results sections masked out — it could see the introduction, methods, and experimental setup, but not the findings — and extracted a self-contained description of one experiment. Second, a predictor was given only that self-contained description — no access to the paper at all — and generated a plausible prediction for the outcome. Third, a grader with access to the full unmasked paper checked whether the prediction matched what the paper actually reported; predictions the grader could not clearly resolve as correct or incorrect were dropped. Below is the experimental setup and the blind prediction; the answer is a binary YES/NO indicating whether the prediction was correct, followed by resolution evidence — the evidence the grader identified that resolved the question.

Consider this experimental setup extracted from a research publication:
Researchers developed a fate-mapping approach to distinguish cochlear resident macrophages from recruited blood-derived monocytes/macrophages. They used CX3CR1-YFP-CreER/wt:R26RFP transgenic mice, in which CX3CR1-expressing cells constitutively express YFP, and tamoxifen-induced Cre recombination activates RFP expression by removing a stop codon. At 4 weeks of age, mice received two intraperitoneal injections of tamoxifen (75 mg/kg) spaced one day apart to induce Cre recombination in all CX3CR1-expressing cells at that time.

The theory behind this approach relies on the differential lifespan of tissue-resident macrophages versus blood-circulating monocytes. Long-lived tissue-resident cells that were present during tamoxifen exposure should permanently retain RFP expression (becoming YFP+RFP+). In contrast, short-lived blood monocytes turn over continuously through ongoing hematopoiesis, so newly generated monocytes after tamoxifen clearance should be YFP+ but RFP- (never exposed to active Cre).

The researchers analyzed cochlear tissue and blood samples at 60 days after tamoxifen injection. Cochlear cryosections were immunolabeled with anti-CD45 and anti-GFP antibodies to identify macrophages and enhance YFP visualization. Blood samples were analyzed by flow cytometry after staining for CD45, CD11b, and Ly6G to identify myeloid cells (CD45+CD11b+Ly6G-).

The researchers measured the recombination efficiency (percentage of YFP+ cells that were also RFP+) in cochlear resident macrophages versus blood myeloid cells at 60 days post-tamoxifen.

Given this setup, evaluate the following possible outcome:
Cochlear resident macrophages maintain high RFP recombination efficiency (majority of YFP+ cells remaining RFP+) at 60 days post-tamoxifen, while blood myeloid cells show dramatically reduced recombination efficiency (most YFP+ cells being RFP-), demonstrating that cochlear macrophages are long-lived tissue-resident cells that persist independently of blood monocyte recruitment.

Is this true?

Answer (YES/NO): YES